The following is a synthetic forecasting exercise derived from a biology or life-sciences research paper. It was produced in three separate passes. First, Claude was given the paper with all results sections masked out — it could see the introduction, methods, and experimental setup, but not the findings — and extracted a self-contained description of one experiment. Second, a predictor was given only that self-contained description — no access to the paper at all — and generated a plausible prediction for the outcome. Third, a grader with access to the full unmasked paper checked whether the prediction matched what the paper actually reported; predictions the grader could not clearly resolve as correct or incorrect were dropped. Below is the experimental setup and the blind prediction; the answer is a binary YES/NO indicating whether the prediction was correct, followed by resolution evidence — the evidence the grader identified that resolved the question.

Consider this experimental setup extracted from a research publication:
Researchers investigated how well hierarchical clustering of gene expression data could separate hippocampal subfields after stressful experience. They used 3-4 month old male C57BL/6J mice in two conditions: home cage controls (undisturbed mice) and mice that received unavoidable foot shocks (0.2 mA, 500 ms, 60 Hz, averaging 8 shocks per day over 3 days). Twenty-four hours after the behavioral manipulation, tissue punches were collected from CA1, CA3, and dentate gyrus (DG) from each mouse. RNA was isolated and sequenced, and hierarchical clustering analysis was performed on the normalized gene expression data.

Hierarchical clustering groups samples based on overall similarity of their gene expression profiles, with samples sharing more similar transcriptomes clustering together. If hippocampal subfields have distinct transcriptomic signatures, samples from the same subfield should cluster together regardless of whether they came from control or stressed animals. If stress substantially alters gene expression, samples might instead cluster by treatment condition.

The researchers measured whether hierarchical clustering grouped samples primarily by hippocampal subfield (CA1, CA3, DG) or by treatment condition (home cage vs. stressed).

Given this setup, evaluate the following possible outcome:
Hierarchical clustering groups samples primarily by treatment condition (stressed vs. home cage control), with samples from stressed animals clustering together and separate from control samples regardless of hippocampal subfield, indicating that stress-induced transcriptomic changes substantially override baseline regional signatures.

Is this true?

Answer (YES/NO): NO